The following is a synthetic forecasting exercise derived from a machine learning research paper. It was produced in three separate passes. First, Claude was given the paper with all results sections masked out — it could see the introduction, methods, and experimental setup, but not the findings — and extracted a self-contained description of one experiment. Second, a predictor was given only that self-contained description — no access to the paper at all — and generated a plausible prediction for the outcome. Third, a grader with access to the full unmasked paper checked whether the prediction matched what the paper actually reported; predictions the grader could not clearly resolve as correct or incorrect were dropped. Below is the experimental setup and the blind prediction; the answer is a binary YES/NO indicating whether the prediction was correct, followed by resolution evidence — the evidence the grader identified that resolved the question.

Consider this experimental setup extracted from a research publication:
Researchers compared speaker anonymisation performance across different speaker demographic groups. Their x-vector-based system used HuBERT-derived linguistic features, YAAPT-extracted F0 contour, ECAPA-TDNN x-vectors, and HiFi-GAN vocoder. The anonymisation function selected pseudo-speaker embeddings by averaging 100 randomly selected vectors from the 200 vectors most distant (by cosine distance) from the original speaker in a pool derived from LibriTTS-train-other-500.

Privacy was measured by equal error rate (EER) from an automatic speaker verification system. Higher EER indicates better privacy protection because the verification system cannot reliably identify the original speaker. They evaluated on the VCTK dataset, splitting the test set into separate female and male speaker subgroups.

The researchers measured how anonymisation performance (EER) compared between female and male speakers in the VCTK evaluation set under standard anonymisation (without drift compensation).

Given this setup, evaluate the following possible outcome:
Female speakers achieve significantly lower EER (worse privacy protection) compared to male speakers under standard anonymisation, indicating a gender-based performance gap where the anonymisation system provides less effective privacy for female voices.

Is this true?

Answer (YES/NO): NO